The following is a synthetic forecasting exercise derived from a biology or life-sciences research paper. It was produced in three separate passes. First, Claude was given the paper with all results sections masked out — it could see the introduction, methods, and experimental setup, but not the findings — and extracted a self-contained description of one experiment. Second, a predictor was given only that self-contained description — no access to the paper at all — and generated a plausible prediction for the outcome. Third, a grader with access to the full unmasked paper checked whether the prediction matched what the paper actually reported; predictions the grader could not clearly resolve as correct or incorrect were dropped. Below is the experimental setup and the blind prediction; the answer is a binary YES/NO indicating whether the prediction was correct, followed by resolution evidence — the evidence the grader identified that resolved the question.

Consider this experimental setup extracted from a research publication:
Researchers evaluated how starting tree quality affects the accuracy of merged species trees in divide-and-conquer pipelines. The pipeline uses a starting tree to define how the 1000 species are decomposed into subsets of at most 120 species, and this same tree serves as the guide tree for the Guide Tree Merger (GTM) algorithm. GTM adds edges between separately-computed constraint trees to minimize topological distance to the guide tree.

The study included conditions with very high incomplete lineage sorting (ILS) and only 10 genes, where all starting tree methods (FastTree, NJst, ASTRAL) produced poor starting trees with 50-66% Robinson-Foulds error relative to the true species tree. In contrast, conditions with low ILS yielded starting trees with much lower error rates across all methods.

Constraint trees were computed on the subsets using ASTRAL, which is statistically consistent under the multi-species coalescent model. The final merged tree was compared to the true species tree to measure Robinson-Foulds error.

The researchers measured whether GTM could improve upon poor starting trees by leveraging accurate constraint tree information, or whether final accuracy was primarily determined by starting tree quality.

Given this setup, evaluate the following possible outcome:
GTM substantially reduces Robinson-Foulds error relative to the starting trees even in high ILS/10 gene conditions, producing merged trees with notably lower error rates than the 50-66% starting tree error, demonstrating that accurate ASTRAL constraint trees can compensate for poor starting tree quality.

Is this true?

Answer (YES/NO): YES